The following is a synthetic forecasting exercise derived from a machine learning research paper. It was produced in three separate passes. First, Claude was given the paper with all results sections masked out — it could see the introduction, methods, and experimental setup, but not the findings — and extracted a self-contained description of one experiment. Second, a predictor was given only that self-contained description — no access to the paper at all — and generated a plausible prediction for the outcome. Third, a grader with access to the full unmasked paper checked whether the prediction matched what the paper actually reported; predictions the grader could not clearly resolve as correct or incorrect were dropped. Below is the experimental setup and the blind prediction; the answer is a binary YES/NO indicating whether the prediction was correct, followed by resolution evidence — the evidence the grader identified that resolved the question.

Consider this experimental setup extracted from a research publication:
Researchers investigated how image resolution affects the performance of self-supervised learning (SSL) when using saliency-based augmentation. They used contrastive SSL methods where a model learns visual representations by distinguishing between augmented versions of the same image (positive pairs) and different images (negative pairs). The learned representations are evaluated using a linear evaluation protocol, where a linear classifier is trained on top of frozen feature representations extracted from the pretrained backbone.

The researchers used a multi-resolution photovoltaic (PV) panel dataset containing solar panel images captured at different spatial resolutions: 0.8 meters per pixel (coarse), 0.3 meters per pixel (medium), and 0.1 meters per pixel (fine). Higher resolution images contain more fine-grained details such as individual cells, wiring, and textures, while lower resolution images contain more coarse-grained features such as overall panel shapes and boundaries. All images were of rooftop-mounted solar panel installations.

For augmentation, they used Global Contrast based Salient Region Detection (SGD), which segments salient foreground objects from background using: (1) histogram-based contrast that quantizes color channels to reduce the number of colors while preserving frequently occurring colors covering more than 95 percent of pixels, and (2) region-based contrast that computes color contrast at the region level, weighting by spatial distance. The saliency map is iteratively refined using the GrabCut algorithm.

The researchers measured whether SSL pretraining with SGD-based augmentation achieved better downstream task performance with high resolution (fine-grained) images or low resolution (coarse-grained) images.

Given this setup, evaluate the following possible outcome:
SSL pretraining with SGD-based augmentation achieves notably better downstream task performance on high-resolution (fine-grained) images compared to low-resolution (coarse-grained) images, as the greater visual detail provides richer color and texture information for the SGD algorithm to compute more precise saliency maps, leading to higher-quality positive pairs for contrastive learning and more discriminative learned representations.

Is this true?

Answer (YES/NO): NO